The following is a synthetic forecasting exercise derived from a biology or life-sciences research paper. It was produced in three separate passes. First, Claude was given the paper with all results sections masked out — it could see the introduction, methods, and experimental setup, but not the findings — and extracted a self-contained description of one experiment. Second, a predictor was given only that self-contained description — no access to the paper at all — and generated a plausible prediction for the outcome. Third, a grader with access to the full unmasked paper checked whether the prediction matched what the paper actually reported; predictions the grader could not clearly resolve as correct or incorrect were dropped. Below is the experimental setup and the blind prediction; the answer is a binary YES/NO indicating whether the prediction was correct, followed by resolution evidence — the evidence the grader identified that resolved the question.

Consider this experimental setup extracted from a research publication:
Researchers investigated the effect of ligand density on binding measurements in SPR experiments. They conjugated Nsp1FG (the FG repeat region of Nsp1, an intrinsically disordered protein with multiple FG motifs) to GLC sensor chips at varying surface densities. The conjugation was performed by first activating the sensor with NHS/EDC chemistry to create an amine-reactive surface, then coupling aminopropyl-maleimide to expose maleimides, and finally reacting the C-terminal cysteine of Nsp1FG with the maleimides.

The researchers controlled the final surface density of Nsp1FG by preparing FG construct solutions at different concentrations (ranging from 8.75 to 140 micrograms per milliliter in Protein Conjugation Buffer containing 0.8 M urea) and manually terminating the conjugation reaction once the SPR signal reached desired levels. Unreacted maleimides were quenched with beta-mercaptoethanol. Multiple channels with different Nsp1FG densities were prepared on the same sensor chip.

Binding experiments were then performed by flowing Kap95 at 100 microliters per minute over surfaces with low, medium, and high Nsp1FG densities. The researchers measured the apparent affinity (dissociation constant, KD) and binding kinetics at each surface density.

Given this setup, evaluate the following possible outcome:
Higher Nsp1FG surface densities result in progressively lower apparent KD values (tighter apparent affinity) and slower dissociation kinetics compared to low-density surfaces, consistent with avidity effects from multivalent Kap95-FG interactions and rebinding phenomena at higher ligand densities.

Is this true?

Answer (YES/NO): YES